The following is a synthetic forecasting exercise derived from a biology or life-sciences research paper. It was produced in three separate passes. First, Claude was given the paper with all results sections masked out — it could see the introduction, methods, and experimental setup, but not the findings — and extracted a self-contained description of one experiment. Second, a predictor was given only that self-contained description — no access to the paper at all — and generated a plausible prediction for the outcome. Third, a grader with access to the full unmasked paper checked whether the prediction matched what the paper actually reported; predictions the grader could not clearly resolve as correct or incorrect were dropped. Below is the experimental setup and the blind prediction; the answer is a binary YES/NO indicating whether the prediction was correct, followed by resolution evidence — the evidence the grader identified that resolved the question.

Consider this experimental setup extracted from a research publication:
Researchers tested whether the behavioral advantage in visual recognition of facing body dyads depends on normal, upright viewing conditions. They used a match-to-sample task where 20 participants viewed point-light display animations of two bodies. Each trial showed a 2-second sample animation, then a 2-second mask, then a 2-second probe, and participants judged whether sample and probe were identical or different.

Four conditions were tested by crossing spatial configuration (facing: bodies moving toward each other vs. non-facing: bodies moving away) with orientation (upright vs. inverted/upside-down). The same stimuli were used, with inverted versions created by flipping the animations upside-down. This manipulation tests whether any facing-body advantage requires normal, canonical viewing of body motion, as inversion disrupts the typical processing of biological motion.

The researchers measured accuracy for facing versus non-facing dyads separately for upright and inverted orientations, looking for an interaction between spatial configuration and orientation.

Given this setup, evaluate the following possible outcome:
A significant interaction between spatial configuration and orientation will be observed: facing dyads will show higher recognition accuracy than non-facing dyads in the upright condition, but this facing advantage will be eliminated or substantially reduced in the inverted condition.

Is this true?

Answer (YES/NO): YES